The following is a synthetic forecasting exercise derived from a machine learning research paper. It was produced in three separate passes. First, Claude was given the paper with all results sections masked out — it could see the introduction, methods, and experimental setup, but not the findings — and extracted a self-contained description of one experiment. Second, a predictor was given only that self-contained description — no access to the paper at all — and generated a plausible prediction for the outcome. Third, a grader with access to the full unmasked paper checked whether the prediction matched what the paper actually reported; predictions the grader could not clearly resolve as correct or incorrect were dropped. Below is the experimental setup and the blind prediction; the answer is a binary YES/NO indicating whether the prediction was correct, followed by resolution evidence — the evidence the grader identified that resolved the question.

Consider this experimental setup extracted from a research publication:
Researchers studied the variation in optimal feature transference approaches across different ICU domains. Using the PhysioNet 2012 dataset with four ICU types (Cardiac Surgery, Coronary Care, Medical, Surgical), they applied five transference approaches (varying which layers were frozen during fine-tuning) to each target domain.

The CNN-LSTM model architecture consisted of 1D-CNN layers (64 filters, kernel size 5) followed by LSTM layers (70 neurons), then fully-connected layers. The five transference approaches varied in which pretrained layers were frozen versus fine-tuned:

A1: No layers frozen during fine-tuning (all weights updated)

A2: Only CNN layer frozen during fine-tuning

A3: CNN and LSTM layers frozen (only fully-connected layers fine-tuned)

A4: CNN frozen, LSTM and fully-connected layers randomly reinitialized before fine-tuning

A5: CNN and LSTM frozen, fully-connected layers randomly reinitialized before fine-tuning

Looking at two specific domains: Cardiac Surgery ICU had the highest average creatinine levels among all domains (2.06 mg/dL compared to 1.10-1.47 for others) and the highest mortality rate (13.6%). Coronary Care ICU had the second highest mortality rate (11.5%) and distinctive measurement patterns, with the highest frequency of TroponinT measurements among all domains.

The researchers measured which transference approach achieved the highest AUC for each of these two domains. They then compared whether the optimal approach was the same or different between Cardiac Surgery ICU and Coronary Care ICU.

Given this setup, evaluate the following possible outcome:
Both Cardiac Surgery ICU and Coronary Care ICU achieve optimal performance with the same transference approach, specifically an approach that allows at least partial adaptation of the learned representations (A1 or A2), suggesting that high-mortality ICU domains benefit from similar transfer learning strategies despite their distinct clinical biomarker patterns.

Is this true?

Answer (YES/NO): NO